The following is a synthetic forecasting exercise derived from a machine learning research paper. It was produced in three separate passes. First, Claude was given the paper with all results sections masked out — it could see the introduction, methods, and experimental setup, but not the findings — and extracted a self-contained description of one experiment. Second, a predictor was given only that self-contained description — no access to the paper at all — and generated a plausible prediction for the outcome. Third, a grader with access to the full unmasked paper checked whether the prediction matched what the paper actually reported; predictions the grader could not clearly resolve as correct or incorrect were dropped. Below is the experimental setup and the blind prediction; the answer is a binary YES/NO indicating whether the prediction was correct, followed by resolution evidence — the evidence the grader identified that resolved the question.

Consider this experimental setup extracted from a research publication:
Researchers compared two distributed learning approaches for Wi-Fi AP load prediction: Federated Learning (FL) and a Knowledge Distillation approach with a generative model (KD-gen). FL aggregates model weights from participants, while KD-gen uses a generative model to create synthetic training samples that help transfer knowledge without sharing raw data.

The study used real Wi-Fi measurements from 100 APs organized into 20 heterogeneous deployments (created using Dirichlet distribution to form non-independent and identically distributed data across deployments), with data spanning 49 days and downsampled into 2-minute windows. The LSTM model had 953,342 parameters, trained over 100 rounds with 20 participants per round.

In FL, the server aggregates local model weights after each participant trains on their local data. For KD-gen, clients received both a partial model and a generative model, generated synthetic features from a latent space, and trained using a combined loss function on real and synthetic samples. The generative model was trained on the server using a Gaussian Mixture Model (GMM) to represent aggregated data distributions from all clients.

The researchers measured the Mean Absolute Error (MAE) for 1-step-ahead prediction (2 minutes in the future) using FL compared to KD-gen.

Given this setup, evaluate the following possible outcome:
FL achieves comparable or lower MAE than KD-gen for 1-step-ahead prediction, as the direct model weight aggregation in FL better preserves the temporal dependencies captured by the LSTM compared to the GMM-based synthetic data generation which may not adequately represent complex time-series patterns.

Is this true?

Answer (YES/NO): YES